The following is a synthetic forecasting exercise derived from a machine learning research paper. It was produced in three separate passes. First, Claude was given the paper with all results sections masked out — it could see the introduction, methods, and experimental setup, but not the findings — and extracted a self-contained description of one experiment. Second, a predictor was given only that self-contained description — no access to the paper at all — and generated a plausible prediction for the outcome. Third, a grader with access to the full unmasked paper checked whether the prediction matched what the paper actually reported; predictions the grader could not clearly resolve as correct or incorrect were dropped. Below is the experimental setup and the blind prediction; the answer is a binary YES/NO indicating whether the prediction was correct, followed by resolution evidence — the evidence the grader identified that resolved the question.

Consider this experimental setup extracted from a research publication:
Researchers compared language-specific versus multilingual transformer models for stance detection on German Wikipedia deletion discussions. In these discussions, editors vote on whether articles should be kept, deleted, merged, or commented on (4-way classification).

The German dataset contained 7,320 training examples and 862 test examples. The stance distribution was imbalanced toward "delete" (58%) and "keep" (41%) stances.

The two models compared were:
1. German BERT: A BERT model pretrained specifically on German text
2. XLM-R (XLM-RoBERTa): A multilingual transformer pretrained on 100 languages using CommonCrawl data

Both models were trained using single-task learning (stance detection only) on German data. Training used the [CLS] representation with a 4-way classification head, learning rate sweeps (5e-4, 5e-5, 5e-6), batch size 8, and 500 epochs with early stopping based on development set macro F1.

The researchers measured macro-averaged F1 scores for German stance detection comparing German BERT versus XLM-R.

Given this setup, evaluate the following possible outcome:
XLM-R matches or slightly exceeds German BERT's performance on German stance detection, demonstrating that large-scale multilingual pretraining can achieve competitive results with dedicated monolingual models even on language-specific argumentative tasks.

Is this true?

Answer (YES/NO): NO